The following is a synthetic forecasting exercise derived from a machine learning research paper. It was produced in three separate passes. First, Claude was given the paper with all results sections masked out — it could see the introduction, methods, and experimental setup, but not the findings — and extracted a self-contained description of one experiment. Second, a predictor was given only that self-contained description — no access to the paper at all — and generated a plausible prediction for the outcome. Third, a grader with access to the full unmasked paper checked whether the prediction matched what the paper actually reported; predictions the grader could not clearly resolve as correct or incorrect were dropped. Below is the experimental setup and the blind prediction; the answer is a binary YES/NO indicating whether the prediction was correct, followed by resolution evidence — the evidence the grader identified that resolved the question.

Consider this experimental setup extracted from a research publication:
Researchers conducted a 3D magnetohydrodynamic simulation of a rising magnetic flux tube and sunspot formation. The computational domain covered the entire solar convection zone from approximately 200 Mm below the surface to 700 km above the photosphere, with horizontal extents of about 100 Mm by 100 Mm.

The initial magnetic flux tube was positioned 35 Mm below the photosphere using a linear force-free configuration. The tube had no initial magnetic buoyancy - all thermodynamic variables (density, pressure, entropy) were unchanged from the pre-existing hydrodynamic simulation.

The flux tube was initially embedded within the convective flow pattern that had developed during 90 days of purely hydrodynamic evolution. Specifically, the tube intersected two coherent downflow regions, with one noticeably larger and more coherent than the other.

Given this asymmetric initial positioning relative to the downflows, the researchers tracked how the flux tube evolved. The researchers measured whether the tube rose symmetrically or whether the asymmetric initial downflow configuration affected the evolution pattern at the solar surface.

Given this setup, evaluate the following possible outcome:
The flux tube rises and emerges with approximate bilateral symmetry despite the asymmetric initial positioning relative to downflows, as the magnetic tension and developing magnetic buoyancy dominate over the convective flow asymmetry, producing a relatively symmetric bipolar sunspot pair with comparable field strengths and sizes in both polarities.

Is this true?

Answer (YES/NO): NO